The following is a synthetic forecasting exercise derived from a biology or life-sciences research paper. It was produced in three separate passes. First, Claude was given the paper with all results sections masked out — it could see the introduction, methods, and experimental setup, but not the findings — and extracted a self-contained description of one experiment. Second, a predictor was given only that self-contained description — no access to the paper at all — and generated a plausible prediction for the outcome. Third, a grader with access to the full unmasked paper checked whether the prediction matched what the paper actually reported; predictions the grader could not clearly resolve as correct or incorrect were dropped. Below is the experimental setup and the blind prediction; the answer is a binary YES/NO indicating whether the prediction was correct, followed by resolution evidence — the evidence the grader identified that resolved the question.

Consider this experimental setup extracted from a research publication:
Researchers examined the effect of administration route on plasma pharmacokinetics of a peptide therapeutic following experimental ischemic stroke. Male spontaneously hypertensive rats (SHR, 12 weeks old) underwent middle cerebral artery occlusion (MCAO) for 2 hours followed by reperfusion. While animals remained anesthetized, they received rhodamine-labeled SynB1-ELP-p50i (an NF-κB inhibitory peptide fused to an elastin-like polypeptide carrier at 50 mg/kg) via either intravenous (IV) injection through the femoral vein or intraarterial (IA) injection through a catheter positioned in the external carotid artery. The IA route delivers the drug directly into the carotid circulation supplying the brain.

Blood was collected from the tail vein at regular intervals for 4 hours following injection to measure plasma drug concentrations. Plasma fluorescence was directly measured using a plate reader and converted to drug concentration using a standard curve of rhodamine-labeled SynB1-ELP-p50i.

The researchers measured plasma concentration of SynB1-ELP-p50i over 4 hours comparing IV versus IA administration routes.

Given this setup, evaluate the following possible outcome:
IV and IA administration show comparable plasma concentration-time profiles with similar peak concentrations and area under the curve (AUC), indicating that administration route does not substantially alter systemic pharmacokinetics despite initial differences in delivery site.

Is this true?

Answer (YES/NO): YES